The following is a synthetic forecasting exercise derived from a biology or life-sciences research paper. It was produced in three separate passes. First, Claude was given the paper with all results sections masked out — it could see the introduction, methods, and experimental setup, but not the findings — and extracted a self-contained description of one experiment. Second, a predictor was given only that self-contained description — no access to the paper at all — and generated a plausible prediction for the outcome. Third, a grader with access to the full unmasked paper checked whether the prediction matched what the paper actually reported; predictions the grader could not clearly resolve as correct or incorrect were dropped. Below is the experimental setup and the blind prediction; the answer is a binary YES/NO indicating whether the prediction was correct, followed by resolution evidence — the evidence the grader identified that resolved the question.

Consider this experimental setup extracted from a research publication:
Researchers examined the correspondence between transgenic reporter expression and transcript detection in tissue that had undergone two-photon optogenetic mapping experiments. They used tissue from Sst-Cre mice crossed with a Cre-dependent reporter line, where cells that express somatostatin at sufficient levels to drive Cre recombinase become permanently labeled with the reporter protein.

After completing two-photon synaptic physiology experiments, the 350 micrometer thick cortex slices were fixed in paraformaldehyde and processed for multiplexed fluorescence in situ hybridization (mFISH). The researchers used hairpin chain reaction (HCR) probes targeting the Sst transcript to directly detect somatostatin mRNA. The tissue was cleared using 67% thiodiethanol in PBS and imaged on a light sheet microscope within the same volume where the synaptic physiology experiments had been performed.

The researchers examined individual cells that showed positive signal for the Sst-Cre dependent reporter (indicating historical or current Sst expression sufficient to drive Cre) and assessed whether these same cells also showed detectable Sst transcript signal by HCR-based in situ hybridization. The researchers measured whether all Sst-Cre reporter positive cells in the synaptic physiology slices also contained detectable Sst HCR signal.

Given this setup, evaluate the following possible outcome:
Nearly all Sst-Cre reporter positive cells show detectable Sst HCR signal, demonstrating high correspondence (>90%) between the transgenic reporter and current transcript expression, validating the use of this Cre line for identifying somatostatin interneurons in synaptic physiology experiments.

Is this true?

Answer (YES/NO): NO